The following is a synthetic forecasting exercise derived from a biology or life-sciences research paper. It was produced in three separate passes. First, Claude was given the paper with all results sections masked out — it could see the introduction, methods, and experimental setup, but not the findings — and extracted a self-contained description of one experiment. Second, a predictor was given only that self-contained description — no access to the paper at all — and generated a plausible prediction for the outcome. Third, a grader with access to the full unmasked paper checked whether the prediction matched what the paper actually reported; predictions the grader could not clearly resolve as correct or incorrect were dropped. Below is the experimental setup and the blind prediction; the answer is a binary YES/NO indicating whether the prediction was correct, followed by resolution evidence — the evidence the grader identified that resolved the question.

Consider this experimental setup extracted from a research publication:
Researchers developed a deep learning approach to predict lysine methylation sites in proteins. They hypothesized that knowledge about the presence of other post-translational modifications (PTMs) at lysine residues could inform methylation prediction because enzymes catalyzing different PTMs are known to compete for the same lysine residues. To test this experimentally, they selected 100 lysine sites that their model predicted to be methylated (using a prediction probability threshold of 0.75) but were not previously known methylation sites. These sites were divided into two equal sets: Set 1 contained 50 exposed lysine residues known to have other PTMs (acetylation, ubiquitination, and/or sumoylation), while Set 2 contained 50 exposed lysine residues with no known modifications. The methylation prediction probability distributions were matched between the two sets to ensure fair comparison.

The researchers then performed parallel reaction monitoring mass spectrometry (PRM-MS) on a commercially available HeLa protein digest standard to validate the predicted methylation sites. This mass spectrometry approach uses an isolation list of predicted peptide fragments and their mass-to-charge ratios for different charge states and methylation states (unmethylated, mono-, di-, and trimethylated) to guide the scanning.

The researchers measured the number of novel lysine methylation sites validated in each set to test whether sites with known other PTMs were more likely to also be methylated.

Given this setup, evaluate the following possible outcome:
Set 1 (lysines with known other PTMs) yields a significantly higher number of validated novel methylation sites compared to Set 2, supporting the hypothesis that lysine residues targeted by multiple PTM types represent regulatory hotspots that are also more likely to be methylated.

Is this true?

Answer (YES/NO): NO